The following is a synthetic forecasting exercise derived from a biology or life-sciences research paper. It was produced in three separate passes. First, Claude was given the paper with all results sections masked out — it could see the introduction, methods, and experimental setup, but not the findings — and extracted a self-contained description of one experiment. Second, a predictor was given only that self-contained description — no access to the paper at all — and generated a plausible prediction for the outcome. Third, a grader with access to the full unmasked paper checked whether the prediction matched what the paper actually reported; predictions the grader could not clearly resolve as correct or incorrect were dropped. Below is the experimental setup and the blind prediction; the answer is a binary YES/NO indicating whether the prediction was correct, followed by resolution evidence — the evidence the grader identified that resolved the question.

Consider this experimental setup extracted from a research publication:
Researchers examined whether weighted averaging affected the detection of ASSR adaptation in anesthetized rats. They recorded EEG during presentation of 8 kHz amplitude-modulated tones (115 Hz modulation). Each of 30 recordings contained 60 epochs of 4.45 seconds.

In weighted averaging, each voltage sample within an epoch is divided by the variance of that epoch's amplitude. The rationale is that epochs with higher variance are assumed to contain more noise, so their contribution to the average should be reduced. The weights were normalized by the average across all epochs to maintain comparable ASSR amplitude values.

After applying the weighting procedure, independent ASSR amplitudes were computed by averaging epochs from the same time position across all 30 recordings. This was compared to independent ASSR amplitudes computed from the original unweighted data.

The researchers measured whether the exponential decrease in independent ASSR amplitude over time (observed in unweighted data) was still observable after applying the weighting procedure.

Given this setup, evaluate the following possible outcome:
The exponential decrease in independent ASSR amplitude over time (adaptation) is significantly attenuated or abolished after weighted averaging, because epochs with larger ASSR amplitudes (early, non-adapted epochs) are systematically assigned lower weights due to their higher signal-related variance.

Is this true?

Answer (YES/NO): NO